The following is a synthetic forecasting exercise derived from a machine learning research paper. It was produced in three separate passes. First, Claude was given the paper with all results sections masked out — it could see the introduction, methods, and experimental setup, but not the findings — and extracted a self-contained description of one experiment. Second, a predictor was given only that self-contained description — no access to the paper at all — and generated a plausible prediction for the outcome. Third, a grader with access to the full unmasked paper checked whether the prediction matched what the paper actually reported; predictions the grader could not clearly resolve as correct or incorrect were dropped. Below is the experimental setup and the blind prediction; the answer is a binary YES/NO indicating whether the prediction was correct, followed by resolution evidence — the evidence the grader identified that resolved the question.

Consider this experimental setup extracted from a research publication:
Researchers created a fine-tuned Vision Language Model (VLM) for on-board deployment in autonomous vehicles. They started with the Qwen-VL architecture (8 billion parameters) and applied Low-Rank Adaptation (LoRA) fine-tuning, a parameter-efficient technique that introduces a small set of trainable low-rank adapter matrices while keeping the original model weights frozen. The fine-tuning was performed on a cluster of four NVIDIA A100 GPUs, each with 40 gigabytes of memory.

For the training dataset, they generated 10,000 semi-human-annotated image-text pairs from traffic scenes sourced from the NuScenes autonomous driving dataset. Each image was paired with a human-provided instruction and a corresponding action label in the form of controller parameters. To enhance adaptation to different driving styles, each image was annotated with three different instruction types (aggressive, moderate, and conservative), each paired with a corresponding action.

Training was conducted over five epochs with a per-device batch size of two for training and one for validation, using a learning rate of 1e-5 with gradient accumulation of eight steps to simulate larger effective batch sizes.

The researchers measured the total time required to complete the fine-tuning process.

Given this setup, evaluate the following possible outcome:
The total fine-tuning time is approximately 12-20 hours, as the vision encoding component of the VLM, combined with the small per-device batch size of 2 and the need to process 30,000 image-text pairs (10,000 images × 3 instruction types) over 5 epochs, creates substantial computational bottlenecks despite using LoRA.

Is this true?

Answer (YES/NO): NO